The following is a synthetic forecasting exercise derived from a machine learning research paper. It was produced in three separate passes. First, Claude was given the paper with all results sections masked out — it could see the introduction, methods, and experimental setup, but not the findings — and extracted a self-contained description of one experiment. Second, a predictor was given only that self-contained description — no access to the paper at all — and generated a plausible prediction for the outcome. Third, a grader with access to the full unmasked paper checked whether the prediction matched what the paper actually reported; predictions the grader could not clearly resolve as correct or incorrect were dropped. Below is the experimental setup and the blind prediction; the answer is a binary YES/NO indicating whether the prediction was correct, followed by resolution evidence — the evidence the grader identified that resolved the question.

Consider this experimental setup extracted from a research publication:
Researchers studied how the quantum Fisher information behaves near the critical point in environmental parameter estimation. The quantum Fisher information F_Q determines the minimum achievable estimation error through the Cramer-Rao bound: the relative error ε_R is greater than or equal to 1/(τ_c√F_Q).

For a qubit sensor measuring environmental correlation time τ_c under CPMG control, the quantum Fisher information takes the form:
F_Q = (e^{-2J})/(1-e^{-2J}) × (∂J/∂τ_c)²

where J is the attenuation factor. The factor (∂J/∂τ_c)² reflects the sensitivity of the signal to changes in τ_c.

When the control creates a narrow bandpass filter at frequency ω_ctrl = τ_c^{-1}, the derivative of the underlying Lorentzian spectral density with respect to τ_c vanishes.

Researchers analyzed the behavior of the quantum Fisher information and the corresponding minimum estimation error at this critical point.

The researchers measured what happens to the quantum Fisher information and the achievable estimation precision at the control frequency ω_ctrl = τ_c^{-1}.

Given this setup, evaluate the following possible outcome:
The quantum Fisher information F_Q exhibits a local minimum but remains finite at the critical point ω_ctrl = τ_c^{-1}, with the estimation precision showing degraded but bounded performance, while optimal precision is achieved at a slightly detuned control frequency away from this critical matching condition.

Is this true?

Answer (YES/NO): NO